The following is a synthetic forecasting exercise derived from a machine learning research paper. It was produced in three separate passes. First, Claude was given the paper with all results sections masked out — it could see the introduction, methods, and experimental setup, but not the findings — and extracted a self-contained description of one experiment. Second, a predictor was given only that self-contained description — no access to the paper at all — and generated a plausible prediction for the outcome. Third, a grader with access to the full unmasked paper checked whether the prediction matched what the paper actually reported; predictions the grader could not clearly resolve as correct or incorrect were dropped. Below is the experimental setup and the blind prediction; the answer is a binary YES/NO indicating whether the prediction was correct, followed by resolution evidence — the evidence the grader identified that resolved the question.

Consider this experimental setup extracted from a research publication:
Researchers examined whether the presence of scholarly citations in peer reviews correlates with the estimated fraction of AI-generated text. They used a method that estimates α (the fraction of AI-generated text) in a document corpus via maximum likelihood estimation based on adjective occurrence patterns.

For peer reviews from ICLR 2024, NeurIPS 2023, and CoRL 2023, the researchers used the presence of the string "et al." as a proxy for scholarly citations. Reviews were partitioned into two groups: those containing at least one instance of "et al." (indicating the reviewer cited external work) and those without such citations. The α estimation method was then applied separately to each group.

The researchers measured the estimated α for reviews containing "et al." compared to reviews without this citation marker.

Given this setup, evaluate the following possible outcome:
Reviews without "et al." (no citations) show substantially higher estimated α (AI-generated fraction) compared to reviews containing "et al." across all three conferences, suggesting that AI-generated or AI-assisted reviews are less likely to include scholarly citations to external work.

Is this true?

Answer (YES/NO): YES